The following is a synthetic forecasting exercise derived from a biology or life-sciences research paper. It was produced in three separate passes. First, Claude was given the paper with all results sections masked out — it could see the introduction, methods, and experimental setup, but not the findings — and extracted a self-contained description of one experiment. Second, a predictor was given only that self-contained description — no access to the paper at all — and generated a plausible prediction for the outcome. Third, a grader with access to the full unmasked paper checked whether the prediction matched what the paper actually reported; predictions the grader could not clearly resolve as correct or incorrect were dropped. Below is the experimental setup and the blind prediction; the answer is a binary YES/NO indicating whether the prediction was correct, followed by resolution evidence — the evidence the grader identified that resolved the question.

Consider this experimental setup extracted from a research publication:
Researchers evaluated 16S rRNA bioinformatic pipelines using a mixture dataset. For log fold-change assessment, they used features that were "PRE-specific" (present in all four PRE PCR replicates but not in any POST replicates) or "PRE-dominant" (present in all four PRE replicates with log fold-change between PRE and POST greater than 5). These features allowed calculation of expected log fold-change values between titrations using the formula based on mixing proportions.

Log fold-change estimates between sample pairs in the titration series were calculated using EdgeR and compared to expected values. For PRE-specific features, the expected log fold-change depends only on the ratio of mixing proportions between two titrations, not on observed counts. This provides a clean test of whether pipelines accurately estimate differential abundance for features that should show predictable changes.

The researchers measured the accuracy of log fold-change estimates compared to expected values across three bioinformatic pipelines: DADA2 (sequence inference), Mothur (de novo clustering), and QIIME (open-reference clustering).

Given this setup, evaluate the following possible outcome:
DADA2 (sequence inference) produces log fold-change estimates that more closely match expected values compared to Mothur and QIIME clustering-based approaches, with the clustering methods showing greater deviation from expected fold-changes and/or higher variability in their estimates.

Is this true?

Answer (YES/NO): NO